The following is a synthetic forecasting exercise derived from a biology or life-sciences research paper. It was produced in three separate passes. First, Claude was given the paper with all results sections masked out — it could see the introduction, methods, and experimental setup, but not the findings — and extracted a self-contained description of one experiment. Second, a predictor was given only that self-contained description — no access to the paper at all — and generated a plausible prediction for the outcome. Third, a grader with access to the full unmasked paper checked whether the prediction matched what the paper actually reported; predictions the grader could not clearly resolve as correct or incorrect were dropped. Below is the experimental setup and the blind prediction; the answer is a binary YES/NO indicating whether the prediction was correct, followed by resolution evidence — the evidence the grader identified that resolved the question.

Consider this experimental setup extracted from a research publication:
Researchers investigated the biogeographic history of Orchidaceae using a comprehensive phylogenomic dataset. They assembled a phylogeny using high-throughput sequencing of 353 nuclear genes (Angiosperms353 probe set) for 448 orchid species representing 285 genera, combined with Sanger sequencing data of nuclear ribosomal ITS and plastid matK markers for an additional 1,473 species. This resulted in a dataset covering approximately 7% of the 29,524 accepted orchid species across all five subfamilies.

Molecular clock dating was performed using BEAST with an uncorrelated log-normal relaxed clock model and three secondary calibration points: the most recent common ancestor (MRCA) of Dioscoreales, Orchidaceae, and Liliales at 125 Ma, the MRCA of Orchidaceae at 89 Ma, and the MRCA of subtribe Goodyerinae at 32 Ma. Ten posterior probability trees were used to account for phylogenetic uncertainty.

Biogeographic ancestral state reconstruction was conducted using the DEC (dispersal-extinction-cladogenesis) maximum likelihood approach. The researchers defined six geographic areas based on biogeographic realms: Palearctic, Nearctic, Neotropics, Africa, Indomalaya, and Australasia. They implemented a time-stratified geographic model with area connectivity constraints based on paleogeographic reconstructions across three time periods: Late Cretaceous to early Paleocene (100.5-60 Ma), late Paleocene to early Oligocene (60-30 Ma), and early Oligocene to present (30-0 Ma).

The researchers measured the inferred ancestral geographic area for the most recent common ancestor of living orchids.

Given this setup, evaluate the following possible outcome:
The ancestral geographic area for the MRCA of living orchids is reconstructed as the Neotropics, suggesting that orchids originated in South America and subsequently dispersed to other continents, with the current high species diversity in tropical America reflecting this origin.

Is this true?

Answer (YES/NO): NO